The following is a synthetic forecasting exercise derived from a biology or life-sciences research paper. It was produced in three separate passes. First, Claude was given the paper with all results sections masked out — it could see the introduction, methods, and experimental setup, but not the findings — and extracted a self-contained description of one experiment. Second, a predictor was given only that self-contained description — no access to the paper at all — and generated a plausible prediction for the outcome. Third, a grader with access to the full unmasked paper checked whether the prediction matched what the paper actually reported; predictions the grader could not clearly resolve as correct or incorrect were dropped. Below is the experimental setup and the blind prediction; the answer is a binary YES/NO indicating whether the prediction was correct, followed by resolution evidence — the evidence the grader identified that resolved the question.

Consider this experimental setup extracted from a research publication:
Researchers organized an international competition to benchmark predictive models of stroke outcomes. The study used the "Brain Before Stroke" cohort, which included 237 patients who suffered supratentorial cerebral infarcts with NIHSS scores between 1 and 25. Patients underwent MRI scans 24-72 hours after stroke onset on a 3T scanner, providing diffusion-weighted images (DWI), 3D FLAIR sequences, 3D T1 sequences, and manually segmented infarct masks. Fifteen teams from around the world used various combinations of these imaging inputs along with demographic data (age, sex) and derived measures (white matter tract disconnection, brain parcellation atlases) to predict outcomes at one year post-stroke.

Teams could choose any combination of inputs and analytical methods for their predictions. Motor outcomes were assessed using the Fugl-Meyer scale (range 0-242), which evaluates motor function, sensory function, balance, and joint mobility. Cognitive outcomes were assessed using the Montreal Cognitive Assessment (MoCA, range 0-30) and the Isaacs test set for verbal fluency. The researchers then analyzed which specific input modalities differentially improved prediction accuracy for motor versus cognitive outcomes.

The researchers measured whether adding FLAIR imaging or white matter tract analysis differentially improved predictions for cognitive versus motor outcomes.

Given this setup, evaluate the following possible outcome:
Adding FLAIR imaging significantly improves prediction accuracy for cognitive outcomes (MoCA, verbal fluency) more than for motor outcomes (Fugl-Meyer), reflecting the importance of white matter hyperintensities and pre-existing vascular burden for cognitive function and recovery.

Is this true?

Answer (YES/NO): YES